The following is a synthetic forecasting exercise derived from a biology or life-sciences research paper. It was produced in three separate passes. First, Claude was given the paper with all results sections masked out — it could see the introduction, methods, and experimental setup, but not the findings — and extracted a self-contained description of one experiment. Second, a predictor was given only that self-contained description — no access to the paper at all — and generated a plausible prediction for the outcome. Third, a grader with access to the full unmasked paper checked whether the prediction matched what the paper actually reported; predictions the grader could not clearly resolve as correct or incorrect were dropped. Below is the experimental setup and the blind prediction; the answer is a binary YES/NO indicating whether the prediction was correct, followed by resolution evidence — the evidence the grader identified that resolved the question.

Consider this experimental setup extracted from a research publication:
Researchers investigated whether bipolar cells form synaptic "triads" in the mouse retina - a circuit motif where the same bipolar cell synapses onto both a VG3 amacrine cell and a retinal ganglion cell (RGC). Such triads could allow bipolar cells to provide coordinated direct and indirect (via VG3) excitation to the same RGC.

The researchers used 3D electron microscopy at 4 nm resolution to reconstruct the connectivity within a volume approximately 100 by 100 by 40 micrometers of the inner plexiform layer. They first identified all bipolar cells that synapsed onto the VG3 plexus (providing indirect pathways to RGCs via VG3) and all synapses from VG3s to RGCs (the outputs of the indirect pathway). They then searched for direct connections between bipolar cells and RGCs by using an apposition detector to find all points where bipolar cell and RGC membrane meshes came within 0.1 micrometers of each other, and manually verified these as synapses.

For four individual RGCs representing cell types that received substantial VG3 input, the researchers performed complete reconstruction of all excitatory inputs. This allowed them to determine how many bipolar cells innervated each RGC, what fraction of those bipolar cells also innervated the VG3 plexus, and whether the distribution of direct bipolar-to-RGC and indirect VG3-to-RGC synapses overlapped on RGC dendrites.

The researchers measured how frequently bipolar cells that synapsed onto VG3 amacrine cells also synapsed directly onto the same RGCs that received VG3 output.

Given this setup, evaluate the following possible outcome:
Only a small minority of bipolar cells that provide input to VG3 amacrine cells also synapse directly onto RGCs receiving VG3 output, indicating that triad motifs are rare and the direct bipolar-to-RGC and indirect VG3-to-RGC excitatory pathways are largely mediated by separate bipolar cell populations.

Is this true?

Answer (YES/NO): NO